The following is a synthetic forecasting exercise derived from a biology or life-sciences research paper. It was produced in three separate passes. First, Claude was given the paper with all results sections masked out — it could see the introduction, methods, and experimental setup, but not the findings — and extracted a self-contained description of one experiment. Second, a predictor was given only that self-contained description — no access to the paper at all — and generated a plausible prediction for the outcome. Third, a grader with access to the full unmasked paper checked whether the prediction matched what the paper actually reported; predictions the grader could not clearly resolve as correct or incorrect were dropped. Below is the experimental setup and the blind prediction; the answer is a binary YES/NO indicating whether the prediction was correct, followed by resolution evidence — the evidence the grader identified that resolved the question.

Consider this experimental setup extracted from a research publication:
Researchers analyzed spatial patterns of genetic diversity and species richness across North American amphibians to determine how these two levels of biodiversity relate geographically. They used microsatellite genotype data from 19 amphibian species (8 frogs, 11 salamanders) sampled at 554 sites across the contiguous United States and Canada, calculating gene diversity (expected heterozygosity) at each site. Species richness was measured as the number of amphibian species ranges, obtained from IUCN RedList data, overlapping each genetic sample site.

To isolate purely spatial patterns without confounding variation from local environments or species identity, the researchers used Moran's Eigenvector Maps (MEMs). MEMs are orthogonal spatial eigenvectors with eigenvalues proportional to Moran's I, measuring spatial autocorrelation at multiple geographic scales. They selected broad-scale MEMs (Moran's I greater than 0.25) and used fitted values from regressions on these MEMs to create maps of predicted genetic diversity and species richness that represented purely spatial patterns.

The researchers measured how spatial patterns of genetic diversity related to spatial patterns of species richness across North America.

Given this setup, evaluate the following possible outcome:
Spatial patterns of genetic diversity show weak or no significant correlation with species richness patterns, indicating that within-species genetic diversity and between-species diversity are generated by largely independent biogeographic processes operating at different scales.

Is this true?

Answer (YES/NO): NO